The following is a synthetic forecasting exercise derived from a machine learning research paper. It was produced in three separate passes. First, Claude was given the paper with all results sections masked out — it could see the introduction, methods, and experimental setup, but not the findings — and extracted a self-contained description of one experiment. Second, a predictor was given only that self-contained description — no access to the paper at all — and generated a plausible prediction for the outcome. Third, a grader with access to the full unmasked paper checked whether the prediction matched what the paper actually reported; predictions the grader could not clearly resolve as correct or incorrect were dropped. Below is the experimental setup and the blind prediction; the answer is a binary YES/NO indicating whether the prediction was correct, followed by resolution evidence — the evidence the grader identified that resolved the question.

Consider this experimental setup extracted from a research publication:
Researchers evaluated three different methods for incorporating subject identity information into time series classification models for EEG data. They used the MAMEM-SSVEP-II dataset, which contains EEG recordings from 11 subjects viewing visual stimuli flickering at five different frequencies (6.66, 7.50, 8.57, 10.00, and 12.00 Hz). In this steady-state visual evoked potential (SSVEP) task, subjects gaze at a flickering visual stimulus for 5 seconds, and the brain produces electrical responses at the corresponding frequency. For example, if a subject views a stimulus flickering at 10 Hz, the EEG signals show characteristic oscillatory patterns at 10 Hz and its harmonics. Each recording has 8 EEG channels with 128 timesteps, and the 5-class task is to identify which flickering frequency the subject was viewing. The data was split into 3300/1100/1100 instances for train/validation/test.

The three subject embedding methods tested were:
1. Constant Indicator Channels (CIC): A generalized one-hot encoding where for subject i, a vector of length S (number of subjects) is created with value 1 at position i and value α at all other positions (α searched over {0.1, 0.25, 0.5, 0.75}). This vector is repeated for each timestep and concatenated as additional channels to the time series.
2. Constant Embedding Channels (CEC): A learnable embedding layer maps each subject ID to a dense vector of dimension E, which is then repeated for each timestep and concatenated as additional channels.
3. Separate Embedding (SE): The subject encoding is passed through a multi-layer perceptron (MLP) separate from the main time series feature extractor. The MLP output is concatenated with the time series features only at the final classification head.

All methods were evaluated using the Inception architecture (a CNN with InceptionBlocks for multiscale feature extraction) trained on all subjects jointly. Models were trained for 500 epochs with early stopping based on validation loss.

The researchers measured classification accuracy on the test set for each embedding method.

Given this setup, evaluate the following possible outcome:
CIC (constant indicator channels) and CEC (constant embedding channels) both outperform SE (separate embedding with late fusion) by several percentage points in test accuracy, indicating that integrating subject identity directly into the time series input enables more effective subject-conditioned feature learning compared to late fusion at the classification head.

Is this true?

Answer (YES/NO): NO